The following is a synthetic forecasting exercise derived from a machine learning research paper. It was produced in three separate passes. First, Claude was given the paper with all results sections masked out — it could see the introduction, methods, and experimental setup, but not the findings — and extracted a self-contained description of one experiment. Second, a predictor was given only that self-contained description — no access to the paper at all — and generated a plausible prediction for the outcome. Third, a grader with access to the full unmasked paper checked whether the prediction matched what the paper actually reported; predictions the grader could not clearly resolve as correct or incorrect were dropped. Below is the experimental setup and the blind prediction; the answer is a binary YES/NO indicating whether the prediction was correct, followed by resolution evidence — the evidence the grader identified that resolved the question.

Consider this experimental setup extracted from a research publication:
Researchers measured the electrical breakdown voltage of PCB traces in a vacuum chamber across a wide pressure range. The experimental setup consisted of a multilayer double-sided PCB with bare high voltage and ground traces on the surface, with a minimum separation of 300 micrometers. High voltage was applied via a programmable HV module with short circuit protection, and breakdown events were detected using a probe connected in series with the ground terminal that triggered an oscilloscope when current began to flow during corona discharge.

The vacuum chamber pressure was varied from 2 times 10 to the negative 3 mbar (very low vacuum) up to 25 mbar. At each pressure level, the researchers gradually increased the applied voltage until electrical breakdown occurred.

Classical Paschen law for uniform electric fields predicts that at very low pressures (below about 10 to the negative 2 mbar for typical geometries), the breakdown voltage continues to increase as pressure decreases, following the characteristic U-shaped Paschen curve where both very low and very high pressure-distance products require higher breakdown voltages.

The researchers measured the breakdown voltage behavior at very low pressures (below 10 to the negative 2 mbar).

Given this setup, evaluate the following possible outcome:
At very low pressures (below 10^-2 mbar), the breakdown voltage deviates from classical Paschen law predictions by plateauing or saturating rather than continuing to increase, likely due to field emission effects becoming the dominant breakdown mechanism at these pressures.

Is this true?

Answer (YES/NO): YES